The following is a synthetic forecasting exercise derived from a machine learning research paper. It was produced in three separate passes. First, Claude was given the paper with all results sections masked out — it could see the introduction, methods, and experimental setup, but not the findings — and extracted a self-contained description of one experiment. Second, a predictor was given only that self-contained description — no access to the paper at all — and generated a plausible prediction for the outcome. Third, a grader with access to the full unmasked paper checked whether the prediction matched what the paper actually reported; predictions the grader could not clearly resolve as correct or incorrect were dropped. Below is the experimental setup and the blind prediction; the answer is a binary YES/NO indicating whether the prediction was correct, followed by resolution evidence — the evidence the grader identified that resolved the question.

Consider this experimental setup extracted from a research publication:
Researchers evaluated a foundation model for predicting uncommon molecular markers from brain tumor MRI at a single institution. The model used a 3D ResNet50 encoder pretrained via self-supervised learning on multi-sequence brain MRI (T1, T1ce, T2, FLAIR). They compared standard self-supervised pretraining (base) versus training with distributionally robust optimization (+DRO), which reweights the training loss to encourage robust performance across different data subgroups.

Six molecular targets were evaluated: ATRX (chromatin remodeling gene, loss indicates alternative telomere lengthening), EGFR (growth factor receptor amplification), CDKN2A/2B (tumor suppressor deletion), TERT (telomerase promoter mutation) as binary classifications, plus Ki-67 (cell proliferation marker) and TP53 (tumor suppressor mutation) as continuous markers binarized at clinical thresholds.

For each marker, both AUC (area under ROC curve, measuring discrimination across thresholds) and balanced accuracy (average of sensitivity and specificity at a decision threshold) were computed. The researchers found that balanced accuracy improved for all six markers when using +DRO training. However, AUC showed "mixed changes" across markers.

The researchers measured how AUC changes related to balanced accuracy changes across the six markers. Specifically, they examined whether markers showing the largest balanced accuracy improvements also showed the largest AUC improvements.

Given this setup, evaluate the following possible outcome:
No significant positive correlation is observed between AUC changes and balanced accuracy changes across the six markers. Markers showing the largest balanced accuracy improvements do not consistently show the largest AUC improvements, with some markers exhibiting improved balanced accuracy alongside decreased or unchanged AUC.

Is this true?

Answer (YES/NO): YES